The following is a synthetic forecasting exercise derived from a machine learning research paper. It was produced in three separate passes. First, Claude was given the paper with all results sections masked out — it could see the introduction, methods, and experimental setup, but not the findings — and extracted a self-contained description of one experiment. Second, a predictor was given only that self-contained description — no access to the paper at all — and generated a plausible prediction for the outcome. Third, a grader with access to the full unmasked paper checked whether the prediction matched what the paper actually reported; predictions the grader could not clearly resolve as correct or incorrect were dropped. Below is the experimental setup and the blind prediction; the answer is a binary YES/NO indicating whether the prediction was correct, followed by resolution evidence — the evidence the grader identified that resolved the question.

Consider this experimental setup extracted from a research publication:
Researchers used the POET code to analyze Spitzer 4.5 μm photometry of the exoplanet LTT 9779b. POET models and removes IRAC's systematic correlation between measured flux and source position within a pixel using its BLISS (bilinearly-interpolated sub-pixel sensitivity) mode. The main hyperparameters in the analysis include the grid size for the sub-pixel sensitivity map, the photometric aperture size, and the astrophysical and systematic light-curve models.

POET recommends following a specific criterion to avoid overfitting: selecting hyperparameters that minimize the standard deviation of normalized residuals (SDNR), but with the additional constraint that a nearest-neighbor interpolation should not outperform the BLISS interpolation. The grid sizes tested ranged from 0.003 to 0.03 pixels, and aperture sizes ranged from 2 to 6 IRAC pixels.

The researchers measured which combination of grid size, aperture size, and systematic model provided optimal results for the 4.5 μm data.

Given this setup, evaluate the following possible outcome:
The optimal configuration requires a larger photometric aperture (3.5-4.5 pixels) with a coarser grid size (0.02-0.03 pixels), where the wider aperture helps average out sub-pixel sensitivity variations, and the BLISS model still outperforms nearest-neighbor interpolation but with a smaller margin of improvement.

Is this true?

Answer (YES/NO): NO